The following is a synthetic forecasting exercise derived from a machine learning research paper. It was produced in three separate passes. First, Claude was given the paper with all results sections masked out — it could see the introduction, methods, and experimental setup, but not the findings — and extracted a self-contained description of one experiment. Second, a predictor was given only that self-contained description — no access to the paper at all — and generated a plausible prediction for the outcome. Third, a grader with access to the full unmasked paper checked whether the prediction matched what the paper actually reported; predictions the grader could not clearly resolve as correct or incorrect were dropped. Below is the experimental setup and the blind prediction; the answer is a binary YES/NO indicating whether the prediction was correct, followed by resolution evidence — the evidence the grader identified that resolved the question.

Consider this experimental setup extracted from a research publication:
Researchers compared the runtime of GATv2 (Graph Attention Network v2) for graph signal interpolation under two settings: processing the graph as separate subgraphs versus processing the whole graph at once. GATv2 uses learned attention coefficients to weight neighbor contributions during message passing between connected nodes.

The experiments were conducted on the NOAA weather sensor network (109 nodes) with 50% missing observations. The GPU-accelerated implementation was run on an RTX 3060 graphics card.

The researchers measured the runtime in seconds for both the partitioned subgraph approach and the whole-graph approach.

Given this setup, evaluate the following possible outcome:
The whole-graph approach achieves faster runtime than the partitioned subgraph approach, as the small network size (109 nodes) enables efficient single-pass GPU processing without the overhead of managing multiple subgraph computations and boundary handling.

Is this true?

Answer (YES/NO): YES